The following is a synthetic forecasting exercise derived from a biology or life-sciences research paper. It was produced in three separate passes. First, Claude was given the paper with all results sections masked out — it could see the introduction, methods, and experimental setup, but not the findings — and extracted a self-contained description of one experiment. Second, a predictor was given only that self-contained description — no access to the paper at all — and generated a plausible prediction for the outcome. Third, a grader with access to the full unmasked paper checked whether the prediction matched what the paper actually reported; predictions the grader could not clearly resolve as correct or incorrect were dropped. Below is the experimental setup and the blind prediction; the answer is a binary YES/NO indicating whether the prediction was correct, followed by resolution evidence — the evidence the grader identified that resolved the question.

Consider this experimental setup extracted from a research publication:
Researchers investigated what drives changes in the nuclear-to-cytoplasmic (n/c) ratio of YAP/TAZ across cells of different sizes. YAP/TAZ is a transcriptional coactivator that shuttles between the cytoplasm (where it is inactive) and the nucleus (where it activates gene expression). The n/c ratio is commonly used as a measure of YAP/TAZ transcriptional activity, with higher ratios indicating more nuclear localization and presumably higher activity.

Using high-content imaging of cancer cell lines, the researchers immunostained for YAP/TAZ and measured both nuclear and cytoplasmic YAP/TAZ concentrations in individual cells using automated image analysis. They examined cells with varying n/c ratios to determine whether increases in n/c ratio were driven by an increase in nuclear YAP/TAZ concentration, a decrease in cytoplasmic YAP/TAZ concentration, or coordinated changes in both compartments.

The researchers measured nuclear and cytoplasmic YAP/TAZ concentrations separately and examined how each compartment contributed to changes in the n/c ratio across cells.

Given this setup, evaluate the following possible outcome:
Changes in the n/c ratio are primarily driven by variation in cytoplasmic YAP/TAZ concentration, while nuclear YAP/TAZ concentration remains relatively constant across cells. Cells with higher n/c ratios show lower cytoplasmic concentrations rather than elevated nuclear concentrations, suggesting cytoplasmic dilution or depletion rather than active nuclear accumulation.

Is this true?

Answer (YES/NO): YES